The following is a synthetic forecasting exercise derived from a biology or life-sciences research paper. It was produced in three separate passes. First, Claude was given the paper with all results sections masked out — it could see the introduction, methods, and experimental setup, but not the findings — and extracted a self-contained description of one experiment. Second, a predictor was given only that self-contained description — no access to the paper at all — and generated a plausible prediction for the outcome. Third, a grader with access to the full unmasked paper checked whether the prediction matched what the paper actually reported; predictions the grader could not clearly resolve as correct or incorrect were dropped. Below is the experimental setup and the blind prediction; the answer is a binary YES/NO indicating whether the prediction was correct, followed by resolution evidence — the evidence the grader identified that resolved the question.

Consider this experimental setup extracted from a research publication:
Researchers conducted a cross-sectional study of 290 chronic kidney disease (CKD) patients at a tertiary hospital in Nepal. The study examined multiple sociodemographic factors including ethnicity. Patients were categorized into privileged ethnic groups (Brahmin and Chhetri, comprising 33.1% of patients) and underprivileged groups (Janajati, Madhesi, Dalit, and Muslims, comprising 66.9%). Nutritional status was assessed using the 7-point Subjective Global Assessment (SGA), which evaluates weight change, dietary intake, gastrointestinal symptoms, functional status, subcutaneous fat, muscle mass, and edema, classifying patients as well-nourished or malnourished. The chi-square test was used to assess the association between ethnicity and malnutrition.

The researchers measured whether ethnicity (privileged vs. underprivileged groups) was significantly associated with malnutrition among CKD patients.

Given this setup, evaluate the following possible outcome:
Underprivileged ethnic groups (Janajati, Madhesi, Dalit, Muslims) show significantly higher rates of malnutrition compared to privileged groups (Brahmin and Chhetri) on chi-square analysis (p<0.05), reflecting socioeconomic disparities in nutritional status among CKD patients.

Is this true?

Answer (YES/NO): NO